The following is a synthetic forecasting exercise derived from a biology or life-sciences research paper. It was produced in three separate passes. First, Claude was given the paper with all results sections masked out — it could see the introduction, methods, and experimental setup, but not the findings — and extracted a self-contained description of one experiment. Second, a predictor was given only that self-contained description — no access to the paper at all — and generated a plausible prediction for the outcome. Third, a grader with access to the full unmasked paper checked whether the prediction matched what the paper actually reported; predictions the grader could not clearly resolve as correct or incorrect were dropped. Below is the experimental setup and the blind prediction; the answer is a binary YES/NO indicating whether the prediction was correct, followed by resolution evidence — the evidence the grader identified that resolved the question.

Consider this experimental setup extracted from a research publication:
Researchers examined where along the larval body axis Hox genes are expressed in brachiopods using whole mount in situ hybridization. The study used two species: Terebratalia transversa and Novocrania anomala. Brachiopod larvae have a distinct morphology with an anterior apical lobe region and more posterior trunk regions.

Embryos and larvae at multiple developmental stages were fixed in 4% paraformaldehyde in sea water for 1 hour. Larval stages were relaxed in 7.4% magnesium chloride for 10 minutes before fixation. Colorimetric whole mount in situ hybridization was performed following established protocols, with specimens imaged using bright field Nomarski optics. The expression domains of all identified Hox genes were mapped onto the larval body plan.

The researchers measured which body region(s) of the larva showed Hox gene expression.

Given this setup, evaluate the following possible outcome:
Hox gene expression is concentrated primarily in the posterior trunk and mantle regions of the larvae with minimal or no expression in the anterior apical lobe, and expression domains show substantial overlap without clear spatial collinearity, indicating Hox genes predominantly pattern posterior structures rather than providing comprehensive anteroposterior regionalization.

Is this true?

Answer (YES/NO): NO